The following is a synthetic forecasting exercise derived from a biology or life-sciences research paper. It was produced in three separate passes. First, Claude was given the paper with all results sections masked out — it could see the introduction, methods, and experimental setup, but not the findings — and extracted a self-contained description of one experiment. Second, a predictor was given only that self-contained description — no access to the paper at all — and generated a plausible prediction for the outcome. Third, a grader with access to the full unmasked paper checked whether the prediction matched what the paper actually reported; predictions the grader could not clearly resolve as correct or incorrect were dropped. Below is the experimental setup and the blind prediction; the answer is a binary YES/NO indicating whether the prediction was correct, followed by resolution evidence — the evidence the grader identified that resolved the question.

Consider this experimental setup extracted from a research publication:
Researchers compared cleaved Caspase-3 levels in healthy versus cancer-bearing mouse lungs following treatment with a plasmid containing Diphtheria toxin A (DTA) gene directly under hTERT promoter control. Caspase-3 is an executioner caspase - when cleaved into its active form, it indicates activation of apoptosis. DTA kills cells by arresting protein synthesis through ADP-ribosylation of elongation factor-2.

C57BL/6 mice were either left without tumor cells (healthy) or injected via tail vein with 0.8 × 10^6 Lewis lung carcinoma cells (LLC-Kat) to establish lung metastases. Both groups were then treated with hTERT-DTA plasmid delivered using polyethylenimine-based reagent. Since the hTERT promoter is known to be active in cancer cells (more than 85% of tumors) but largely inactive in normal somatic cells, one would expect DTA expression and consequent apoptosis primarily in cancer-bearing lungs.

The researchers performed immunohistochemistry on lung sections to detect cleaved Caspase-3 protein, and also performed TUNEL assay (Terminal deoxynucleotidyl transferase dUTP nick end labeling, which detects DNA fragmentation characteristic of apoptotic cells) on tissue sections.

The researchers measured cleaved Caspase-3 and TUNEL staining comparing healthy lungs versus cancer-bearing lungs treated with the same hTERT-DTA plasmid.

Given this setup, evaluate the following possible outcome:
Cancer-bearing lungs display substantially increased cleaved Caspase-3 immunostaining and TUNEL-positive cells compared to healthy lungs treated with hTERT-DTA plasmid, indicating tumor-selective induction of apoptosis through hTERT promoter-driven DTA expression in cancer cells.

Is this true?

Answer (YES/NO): NO